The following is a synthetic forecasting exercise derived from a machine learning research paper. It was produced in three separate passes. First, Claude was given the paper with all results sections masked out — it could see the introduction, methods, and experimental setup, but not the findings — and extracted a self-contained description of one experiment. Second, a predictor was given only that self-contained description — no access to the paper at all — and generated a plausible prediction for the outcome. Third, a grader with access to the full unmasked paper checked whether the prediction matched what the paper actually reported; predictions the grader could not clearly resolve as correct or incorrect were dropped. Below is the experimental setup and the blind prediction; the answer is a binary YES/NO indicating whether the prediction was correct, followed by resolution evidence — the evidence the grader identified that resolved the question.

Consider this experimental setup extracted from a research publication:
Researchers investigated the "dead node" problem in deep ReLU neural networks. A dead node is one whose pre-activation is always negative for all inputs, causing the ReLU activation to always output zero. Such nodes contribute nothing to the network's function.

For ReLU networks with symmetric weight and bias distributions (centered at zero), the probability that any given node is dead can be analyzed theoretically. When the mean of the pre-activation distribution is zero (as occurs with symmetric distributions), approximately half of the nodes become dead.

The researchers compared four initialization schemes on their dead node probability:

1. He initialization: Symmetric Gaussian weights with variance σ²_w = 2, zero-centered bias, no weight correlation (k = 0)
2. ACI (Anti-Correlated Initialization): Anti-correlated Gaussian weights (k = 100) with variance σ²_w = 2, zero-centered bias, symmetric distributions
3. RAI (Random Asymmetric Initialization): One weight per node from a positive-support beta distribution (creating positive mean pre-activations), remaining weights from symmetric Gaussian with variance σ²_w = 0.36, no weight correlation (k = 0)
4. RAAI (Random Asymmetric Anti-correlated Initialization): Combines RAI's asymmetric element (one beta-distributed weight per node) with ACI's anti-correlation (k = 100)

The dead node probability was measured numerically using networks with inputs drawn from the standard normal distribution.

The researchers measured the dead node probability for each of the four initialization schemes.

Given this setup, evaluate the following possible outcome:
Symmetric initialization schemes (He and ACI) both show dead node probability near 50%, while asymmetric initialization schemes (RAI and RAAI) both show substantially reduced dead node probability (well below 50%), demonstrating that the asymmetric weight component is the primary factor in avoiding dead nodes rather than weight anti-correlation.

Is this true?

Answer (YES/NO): YES